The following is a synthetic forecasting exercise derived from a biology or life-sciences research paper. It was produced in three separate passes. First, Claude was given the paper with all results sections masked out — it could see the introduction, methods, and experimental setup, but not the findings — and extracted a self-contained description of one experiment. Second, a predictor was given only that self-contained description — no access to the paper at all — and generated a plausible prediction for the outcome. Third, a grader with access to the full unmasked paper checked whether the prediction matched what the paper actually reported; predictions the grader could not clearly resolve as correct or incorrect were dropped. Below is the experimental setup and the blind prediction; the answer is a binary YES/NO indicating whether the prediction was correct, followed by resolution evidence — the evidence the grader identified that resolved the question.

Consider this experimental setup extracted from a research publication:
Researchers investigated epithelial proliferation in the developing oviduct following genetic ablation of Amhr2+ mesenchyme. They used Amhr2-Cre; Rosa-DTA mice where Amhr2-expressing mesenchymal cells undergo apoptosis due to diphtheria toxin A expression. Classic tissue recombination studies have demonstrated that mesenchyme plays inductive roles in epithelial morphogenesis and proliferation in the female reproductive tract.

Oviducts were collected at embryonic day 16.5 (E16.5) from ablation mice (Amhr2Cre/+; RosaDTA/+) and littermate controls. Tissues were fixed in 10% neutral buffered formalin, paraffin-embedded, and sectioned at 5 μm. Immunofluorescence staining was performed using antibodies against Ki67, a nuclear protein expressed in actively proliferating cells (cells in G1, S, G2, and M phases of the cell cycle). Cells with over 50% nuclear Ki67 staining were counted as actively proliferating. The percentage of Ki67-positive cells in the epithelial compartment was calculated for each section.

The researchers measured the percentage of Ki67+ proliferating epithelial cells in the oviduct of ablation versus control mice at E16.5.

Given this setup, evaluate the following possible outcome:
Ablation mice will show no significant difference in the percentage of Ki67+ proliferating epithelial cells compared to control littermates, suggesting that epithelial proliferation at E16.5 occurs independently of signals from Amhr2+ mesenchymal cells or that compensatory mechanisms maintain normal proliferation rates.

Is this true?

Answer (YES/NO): NO